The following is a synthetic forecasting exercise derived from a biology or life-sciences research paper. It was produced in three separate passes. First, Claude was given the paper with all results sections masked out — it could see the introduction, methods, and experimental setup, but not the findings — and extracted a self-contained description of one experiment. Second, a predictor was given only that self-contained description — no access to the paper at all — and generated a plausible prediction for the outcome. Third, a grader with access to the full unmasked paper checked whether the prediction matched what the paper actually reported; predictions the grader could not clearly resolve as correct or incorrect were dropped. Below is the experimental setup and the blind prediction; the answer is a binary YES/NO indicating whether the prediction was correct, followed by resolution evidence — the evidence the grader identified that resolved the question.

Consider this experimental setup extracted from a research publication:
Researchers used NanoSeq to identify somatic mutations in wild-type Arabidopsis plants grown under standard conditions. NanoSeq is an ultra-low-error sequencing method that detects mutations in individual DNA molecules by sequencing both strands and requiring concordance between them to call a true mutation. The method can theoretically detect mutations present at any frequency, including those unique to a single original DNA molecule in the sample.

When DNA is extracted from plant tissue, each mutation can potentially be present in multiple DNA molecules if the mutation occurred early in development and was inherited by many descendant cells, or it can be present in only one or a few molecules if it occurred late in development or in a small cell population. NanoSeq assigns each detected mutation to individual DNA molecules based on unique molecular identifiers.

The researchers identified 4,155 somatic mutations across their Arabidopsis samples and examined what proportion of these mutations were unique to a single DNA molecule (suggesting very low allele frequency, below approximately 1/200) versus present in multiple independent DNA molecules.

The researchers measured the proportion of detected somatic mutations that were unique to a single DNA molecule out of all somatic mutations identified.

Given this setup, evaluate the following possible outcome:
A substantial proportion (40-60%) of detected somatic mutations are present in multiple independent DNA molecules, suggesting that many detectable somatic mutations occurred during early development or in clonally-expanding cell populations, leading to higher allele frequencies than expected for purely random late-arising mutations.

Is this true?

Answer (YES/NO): NO